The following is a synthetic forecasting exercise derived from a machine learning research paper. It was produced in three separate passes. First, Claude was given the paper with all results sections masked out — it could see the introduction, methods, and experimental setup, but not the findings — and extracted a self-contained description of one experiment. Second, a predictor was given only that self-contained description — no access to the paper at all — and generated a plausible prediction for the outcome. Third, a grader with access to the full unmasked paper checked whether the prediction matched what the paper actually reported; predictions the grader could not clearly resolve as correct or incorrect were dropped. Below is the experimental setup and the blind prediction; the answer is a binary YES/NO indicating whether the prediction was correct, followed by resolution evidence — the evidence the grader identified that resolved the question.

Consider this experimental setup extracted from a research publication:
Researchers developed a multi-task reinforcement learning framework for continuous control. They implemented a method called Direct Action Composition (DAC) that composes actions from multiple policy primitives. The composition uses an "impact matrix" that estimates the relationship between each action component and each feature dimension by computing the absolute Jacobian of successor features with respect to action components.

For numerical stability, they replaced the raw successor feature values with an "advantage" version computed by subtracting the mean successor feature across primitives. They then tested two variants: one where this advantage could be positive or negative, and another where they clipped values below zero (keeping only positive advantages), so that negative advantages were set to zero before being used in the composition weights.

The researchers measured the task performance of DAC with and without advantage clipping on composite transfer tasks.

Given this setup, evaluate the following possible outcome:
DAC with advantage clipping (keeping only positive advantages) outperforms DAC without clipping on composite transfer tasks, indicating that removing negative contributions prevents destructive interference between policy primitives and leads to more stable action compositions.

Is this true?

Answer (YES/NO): YES